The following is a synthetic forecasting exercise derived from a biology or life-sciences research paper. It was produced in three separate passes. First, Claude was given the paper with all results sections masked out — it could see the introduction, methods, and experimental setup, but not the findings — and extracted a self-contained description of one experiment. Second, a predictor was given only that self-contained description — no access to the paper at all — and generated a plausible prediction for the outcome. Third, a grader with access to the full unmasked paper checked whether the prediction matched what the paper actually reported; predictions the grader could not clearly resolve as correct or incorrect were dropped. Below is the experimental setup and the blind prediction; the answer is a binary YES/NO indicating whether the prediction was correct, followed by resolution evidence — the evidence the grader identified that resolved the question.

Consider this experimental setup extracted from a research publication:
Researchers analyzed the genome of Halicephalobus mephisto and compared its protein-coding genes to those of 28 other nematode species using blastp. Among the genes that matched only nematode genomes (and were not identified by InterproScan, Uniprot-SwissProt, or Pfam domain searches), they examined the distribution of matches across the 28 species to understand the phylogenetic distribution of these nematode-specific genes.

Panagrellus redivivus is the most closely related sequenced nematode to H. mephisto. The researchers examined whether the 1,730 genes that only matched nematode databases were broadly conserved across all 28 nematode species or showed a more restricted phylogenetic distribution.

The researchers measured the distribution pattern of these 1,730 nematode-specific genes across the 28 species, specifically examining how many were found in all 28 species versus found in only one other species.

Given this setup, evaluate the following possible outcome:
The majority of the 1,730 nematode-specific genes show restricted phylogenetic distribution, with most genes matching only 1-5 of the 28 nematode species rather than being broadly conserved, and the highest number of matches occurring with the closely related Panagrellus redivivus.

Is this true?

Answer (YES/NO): YES